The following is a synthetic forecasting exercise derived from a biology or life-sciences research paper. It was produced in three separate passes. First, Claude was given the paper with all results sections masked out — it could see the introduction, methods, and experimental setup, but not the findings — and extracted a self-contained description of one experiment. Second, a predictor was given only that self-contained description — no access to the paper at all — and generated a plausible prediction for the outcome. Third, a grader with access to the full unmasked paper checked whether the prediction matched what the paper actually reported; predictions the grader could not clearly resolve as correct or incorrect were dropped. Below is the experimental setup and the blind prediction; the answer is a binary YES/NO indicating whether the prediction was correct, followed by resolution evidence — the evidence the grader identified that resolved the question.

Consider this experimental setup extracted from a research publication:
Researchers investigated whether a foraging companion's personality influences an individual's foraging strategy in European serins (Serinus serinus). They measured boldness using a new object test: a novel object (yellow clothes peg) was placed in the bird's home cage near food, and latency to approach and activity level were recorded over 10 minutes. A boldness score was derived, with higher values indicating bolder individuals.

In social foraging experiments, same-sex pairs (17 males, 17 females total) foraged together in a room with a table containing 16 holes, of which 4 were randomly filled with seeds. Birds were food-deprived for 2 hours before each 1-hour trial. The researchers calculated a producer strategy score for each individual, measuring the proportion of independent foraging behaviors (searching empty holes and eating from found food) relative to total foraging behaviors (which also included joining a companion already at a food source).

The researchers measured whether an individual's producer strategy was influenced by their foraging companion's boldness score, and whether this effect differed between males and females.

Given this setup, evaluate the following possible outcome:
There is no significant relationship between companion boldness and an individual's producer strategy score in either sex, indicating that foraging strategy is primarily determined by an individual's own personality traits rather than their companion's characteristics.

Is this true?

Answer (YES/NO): NO